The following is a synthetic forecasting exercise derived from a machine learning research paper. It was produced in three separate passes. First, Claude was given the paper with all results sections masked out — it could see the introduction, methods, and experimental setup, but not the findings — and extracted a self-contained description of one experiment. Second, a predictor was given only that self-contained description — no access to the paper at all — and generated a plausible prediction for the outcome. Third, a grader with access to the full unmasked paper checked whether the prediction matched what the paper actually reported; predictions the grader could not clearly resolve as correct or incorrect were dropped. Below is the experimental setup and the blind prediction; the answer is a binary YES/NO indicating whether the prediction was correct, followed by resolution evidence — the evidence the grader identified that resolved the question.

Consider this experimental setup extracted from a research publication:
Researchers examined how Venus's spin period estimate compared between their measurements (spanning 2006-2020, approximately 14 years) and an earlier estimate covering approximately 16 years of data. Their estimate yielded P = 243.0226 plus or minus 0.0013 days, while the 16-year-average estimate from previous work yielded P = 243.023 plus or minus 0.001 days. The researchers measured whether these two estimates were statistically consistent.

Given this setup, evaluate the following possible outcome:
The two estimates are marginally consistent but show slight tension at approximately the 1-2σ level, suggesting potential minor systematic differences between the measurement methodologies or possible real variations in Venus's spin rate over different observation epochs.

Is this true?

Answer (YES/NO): NO